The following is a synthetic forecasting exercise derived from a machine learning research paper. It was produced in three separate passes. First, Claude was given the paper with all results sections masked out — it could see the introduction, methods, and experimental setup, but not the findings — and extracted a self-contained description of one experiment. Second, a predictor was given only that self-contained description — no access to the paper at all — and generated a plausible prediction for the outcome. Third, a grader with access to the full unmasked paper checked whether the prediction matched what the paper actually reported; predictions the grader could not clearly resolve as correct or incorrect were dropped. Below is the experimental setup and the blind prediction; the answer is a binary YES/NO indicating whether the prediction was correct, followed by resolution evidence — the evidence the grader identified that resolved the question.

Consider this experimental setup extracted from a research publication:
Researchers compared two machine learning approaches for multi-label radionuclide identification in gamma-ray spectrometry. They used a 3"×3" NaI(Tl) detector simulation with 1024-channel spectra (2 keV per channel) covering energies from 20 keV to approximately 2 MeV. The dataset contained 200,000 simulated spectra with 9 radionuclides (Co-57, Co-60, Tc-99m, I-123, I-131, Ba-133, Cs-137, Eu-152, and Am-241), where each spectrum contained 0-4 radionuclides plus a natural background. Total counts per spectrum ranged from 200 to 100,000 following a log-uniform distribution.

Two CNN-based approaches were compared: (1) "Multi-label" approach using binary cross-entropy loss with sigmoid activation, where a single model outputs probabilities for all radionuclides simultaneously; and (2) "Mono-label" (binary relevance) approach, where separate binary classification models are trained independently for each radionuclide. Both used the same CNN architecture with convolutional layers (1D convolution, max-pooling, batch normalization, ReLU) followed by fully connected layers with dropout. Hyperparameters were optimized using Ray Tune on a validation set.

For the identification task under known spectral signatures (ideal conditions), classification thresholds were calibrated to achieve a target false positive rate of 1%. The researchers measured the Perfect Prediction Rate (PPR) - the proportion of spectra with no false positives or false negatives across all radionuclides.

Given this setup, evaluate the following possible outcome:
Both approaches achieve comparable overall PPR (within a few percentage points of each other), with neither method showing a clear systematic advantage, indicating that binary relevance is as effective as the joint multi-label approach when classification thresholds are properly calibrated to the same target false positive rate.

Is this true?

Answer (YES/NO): YES